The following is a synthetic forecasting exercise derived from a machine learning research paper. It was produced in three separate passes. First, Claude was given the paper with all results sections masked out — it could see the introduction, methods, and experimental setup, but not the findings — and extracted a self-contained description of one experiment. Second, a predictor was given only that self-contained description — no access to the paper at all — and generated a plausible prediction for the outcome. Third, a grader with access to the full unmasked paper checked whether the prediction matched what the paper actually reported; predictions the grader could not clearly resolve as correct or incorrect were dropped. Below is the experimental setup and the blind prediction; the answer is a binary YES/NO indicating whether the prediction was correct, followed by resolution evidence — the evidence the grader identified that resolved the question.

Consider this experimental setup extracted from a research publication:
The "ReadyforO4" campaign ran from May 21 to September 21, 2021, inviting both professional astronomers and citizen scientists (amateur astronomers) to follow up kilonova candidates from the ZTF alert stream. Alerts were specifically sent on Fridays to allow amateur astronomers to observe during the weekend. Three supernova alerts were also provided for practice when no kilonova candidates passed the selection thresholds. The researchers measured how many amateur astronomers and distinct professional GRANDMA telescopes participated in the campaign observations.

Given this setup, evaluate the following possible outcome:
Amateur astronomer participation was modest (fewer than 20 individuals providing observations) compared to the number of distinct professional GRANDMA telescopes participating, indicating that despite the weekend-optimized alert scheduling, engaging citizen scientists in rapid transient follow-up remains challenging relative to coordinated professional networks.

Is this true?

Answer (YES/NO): NO